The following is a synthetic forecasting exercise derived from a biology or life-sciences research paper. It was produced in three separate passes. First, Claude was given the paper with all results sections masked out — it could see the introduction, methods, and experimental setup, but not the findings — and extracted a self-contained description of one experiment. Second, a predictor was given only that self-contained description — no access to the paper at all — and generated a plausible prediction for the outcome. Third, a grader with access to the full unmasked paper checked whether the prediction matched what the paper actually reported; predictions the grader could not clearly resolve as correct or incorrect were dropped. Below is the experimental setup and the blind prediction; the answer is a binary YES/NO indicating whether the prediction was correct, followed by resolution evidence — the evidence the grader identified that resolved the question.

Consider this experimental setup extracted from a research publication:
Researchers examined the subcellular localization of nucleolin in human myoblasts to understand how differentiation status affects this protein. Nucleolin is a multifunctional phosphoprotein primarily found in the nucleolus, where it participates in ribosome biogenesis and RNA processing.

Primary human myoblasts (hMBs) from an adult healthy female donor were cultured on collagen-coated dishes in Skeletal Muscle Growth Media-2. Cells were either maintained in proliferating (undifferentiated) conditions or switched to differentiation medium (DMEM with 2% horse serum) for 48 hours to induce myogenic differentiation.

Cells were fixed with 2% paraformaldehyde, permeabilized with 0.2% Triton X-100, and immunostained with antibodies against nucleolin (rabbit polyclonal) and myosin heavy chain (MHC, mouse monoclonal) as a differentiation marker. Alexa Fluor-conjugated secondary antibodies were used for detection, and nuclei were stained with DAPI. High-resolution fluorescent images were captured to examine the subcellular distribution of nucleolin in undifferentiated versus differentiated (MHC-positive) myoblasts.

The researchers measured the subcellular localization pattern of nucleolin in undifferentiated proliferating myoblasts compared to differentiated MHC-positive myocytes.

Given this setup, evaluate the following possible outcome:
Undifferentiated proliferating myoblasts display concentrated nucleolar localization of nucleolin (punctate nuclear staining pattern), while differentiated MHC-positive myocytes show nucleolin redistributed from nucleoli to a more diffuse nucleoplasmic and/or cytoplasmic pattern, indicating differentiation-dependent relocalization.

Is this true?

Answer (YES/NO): YES